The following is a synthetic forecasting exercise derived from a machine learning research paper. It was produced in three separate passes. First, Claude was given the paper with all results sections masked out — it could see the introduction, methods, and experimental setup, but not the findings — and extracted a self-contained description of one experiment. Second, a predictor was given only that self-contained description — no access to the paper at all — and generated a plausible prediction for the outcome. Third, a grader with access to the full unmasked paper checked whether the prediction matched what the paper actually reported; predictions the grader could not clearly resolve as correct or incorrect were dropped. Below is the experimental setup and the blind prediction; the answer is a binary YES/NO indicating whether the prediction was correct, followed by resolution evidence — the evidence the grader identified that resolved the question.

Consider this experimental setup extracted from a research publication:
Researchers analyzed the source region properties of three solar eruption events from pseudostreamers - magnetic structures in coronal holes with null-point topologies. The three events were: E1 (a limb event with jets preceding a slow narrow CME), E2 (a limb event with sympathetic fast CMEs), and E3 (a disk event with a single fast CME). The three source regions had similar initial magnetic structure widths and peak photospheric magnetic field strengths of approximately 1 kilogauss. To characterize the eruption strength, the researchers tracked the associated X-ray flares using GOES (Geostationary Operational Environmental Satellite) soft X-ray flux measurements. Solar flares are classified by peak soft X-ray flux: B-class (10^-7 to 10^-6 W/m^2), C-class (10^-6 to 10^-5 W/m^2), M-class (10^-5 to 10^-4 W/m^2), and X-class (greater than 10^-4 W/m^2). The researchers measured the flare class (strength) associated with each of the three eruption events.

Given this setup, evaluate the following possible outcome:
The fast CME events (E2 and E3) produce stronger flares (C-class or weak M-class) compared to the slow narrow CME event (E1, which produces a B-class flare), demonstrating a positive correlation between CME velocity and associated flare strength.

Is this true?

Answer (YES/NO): NO